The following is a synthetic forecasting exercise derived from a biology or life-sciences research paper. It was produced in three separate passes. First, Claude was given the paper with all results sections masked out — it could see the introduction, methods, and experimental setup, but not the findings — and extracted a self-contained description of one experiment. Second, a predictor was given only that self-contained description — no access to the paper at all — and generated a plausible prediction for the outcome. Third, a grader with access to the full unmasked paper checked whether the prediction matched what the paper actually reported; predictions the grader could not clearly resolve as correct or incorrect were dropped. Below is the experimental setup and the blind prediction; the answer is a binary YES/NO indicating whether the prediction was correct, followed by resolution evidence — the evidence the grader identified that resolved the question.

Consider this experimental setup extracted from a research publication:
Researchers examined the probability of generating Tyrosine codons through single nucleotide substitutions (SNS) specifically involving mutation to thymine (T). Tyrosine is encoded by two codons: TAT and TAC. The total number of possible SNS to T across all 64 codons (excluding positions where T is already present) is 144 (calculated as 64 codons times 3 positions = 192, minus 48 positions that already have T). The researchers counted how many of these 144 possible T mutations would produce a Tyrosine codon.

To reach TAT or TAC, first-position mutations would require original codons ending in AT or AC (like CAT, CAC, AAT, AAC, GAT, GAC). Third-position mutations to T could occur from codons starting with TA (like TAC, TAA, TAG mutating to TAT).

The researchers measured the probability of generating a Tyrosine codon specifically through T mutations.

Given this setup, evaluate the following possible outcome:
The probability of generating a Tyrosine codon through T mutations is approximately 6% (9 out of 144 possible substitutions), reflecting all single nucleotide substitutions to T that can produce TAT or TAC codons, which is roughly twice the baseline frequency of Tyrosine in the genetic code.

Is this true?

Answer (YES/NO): YES